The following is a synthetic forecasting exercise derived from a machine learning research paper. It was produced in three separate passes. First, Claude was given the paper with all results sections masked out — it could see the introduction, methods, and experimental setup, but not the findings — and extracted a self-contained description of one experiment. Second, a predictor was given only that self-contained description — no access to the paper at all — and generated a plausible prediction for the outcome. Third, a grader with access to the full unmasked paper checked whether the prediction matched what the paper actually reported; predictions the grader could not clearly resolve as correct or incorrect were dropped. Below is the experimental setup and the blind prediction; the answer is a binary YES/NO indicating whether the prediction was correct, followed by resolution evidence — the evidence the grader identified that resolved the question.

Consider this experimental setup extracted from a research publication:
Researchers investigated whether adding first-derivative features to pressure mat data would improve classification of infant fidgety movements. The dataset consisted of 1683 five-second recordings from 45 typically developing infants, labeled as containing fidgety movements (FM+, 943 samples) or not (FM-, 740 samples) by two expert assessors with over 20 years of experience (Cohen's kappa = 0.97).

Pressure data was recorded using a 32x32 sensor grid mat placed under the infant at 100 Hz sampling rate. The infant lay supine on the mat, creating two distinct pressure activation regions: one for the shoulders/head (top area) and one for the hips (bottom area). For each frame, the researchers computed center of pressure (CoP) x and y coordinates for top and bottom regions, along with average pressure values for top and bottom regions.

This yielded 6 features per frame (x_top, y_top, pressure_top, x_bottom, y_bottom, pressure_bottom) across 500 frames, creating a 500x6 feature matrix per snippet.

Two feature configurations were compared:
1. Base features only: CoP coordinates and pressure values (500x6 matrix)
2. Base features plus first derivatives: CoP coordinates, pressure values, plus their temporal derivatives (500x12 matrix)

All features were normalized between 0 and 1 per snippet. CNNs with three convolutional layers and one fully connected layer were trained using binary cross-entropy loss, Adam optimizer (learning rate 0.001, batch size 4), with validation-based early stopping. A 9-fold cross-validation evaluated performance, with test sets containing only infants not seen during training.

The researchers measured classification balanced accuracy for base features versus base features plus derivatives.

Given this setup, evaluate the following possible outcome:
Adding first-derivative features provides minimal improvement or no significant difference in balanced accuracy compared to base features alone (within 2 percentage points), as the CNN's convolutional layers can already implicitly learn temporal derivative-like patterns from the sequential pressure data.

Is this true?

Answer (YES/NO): YES